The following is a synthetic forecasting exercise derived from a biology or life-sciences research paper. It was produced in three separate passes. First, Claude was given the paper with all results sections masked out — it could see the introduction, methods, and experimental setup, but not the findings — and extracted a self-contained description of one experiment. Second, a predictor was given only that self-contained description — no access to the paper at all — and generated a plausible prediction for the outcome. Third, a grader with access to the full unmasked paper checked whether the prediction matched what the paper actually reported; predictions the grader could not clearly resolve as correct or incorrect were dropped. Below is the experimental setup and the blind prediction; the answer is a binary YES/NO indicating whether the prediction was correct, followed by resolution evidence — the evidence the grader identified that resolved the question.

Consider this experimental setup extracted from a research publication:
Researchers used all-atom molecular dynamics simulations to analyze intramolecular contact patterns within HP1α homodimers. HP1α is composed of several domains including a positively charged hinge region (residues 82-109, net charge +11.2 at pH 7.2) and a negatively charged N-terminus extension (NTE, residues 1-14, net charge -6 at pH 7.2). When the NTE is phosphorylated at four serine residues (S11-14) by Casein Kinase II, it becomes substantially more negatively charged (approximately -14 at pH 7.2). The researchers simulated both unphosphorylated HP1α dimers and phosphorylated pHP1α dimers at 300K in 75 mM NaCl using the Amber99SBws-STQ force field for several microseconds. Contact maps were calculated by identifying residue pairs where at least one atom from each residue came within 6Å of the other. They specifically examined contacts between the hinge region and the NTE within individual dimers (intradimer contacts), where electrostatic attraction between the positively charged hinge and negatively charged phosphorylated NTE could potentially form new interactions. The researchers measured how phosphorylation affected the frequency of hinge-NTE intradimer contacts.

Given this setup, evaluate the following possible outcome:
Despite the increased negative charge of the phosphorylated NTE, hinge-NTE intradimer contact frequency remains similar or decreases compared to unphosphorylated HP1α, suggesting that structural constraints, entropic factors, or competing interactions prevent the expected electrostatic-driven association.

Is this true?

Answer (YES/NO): NO